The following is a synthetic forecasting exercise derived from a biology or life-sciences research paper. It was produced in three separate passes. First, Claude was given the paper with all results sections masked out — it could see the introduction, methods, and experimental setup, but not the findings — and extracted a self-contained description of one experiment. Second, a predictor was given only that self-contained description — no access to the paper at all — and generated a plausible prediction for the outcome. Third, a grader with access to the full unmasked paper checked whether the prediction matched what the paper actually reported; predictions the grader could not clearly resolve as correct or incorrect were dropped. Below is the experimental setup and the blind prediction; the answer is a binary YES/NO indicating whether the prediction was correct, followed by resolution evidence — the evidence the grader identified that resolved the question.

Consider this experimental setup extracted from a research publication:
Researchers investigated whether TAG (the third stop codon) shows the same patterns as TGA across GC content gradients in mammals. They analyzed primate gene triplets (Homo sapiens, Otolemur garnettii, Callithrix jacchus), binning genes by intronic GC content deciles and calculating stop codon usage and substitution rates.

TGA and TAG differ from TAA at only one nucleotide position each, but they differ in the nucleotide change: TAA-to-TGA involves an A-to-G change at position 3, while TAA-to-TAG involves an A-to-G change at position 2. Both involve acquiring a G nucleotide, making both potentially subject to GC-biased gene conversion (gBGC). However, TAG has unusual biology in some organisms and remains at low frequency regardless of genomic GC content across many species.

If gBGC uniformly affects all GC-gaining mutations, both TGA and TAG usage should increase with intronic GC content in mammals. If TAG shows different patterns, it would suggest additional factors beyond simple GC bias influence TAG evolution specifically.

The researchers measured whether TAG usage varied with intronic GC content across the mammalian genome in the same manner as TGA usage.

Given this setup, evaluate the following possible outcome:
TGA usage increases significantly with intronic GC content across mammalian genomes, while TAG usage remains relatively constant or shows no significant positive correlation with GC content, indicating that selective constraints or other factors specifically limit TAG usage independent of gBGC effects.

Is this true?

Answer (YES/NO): NO